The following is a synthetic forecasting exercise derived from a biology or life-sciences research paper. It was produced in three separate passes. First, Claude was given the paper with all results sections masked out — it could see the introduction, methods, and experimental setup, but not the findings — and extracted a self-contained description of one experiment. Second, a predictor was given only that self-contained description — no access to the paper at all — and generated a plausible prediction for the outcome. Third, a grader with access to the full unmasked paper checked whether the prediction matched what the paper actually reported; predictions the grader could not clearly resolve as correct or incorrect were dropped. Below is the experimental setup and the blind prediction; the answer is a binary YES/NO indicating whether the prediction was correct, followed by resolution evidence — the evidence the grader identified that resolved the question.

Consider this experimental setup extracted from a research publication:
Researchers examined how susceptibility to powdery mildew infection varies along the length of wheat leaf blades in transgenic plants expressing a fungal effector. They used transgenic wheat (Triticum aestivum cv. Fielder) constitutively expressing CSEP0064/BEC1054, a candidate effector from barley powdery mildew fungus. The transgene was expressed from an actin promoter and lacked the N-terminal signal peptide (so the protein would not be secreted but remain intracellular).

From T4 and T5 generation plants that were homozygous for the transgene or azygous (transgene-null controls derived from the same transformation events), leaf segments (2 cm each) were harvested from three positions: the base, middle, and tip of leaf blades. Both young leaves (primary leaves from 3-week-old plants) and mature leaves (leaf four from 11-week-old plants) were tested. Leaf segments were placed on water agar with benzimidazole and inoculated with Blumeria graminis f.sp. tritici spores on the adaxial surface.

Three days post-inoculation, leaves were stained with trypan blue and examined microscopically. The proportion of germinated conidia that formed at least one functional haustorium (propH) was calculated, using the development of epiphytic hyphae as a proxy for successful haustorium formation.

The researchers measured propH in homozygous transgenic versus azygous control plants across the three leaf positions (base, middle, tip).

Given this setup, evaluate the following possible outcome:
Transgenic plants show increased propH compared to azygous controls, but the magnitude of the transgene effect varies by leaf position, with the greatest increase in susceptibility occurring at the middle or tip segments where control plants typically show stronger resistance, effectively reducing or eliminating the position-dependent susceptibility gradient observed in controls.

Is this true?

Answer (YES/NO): NO